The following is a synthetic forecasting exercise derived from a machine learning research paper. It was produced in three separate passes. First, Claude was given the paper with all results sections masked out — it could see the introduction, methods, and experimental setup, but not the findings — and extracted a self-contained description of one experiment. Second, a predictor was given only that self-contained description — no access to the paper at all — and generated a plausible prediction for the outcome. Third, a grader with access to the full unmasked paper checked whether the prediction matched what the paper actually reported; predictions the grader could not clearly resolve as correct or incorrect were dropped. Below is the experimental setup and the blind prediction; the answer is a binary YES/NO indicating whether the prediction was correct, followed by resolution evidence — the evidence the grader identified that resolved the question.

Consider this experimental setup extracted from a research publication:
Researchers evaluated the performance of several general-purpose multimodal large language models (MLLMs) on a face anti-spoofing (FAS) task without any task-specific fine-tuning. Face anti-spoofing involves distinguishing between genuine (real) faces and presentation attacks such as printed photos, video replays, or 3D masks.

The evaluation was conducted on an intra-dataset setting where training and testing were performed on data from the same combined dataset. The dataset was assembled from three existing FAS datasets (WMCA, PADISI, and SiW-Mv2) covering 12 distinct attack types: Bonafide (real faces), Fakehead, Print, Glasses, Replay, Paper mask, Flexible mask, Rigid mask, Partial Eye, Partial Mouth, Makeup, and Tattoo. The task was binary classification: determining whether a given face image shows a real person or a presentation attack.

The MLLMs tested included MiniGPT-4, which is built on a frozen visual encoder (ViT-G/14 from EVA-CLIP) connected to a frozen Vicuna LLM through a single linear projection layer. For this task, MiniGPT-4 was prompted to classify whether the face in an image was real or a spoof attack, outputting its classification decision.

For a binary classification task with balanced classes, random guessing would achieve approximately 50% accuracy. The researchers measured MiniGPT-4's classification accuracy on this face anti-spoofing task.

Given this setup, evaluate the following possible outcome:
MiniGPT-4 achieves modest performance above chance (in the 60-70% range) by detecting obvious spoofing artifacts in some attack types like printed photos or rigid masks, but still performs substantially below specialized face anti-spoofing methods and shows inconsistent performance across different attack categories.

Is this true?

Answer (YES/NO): NO